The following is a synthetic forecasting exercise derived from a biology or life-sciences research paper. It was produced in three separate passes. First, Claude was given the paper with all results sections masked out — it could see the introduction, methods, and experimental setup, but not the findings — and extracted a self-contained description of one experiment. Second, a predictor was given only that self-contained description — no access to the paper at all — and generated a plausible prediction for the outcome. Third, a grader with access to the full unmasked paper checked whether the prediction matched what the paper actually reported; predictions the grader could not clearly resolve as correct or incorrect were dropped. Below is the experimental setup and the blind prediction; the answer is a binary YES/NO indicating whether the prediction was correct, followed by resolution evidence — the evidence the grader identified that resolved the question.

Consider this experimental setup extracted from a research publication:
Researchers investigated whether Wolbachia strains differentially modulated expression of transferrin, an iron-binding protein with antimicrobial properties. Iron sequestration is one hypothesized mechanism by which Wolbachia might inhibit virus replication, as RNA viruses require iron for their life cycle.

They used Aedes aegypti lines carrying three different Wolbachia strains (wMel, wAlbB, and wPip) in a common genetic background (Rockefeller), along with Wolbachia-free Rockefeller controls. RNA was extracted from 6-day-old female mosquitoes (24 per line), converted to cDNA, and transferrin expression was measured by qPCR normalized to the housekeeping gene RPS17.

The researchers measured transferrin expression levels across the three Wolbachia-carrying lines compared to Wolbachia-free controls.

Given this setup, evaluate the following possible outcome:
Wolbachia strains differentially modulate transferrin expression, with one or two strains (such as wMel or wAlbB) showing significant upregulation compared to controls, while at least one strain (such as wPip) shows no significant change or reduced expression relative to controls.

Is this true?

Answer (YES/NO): NO